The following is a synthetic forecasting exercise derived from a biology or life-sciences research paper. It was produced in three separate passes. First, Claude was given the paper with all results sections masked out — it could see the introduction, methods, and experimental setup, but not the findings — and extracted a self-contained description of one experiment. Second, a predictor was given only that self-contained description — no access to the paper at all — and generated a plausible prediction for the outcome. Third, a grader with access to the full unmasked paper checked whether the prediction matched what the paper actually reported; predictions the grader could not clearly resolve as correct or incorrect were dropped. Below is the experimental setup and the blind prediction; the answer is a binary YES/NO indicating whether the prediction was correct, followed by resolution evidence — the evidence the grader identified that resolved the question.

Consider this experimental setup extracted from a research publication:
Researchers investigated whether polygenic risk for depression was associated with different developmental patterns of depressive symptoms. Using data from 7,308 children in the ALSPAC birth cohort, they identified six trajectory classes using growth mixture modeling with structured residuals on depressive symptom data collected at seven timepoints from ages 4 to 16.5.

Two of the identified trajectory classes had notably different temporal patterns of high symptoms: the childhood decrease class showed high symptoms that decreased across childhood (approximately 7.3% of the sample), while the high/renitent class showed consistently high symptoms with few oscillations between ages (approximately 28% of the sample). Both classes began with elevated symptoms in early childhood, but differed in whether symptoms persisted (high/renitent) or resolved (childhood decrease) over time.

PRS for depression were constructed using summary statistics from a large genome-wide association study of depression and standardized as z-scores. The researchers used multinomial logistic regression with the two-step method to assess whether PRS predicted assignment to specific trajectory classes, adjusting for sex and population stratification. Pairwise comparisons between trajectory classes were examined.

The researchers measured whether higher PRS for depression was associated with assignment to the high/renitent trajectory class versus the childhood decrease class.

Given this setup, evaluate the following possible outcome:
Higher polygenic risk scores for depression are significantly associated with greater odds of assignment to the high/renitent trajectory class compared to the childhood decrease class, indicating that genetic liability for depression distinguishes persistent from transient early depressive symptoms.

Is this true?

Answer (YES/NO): YES